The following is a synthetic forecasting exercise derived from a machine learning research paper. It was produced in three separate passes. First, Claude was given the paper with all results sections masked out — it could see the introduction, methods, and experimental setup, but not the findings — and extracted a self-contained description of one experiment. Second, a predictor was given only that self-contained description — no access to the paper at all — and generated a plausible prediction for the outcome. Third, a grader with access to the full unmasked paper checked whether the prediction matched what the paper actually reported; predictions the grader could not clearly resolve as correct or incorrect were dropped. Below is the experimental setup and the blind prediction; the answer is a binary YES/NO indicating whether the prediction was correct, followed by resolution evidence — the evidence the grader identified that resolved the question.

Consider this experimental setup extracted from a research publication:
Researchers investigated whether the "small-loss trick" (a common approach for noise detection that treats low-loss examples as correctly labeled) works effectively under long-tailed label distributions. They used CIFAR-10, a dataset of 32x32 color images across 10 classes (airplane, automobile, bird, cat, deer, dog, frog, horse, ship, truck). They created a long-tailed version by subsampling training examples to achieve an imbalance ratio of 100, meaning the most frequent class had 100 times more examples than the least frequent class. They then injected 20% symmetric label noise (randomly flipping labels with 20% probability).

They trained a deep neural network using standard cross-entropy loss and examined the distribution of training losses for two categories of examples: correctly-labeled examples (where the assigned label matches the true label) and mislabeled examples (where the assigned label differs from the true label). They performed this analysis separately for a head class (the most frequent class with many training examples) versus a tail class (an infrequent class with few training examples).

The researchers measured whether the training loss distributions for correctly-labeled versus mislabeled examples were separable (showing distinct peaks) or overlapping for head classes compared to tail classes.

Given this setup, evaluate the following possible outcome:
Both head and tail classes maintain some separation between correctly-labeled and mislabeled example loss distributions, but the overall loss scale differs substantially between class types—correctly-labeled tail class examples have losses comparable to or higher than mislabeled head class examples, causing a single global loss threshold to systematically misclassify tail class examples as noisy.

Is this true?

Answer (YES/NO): NO